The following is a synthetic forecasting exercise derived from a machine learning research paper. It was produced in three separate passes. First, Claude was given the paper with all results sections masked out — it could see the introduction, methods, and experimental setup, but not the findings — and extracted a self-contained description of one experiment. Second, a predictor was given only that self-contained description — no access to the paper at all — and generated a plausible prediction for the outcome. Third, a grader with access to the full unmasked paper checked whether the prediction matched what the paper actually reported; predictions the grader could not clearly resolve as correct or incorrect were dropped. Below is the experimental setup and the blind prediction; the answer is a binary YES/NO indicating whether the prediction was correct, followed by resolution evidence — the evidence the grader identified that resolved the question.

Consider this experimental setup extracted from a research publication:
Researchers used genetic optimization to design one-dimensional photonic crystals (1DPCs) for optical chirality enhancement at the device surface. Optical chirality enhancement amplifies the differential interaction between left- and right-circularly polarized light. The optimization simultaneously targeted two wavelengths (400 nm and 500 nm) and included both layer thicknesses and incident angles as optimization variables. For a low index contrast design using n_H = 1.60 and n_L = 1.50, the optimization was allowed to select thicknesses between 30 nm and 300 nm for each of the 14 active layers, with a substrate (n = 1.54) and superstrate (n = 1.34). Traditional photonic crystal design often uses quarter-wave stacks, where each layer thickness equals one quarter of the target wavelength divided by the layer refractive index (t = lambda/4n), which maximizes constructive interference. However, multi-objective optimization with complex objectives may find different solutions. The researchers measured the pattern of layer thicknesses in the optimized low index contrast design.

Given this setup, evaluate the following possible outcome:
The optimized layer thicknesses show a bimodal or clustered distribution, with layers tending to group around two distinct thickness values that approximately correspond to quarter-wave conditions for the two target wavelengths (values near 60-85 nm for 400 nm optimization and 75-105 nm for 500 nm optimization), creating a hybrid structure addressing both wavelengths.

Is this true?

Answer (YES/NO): NO